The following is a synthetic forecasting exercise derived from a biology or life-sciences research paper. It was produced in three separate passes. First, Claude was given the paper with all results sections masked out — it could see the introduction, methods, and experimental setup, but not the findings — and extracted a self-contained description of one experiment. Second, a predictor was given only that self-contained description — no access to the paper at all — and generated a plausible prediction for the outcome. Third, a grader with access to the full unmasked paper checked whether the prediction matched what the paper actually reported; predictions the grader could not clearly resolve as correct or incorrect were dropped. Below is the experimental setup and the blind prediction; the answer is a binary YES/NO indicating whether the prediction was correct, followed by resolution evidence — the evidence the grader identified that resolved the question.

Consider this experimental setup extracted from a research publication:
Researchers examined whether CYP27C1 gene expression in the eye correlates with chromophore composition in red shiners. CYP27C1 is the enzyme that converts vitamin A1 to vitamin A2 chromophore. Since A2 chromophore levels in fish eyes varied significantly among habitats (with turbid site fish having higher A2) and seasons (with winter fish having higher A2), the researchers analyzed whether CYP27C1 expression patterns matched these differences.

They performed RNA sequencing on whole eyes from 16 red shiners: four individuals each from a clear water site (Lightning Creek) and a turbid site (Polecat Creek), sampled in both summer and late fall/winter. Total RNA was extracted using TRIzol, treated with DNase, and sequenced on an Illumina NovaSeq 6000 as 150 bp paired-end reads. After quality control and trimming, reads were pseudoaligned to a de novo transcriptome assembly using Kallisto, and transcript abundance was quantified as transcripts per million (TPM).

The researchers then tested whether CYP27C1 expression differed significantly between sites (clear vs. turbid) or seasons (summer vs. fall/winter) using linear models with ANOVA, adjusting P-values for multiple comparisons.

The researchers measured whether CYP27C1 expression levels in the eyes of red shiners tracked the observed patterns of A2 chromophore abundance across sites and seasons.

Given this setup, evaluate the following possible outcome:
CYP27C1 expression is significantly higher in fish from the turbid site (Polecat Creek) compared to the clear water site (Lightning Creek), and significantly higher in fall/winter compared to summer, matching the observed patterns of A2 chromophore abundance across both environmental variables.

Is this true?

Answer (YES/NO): NO